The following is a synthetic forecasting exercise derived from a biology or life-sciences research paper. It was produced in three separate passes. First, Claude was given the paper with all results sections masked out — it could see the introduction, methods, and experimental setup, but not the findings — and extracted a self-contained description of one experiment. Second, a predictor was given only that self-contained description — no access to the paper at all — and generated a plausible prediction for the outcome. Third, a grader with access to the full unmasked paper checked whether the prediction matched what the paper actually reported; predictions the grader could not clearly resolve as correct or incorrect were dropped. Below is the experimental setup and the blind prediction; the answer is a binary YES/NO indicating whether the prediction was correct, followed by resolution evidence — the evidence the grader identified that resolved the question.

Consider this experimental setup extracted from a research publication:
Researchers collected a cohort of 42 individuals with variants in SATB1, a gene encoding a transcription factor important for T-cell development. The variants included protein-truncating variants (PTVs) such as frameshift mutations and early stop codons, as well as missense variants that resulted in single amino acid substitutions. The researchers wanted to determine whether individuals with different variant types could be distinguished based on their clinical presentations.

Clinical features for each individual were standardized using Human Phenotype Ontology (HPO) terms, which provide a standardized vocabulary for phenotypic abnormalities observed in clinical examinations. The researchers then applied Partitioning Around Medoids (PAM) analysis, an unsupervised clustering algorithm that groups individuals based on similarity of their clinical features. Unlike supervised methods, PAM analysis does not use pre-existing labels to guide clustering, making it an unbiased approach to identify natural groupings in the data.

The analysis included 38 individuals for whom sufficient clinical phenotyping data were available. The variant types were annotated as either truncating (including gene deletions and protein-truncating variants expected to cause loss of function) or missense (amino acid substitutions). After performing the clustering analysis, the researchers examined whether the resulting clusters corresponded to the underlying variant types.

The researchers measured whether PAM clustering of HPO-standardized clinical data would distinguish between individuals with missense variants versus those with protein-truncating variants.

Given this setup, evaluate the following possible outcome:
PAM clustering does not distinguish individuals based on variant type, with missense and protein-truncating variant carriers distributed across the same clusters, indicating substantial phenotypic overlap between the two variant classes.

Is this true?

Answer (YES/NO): NO